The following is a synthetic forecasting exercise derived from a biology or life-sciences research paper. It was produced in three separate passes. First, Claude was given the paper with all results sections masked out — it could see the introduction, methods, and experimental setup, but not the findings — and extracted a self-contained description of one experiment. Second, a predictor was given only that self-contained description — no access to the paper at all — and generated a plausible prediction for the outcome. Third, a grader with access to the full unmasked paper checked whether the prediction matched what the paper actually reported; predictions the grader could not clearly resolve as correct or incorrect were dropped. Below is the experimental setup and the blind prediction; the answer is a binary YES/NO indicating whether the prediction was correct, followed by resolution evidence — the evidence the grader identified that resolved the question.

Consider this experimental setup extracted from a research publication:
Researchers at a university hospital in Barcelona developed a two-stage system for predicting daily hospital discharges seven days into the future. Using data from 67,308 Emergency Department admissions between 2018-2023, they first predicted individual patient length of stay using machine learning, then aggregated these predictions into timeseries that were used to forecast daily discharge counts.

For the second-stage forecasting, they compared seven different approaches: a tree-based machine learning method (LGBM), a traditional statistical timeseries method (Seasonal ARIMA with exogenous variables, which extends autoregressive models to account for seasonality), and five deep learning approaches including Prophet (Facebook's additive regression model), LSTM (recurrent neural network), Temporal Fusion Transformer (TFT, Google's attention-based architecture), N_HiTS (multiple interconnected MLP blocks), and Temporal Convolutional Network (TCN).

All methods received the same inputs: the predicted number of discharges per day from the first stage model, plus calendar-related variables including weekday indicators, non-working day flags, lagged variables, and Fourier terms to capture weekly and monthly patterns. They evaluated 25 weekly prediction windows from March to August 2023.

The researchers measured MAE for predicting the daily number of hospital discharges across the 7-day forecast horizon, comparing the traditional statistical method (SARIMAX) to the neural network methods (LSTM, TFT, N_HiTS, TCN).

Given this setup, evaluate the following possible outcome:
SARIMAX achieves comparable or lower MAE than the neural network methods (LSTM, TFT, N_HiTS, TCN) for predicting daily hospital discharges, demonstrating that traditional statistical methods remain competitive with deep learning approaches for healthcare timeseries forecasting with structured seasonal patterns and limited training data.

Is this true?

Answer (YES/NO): YES